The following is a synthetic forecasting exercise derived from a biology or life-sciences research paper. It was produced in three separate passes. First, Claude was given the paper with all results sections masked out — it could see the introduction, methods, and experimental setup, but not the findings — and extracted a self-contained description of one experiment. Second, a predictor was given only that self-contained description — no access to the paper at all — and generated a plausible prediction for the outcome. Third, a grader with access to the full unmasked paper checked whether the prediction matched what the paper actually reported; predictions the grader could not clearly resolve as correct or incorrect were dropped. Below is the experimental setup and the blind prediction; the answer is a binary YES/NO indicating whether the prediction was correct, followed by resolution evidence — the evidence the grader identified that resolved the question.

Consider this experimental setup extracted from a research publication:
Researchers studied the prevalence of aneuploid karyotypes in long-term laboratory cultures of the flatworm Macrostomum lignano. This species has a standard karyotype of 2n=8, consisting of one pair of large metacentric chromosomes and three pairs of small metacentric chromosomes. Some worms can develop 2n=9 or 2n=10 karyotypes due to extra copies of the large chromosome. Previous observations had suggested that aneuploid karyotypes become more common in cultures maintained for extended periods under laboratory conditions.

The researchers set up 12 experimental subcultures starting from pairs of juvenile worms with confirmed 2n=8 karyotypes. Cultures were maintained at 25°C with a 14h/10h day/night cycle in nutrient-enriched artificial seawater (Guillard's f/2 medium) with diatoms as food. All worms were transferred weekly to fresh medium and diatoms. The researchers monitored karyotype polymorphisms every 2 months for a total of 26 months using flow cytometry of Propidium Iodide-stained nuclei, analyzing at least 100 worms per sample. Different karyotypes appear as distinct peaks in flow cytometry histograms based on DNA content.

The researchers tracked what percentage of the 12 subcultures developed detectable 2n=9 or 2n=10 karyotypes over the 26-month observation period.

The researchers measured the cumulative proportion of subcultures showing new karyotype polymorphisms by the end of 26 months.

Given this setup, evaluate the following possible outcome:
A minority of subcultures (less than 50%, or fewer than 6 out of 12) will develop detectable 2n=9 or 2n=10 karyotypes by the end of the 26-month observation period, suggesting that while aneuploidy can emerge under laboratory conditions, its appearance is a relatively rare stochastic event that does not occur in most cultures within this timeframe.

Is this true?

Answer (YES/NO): NO